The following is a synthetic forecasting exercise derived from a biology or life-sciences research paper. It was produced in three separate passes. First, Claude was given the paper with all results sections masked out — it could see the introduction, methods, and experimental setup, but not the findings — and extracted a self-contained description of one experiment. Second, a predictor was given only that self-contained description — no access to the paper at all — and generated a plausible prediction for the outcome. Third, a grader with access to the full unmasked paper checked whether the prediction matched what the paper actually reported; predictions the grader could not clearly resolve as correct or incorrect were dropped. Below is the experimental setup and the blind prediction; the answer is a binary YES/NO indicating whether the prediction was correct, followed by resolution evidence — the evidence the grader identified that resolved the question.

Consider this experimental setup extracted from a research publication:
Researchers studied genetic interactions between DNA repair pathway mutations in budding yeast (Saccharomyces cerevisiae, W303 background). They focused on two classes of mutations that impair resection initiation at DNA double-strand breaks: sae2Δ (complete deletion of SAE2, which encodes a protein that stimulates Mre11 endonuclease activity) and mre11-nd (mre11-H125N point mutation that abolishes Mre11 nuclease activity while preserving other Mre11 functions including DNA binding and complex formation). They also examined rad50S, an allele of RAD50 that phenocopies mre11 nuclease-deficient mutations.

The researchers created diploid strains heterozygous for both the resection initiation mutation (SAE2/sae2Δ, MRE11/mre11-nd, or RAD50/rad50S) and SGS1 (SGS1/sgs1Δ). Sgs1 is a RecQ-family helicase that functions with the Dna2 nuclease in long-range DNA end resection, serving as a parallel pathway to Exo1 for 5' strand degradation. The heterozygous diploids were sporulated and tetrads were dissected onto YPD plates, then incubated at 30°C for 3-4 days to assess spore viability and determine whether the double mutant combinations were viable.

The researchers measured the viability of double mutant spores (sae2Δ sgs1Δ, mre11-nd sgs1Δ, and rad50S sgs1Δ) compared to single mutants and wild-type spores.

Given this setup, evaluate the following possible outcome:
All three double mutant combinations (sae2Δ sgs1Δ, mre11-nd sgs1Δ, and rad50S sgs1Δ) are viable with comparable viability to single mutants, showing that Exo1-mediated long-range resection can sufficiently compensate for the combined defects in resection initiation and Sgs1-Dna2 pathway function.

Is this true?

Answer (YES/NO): NO